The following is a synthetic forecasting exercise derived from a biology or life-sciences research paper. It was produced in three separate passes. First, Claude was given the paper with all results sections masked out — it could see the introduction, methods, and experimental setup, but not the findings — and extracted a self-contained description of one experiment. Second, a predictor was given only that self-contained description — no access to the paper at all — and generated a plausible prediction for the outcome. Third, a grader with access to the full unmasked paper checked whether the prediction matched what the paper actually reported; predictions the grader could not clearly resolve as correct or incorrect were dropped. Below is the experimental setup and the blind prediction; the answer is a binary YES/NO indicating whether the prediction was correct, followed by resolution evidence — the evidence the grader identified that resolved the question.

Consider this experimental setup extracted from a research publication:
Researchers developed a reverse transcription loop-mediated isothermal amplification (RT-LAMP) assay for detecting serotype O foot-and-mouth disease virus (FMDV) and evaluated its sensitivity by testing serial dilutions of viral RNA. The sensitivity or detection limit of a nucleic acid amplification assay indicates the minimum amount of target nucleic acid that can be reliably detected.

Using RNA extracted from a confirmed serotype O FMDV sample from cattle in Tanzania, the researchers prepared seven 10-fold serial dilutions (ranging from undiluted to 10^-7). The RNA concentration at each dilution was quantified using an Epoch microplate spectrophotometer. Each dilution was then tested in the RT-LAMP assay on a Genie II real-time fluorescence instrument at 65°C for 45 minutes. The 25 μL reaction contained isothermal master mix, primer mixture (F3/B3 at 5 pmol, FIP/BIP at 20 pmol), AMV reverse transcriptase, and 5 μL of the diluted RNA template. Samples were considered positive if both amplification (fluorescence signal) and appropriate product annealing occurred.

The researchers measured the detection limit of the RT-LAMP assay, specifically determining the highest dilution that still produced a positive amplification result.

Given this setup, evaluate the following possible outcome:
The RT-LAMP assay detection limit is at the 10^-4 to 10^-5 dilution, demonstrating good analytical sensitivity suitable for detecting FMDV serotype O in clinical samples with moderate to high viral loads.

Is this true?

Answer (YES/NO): NO